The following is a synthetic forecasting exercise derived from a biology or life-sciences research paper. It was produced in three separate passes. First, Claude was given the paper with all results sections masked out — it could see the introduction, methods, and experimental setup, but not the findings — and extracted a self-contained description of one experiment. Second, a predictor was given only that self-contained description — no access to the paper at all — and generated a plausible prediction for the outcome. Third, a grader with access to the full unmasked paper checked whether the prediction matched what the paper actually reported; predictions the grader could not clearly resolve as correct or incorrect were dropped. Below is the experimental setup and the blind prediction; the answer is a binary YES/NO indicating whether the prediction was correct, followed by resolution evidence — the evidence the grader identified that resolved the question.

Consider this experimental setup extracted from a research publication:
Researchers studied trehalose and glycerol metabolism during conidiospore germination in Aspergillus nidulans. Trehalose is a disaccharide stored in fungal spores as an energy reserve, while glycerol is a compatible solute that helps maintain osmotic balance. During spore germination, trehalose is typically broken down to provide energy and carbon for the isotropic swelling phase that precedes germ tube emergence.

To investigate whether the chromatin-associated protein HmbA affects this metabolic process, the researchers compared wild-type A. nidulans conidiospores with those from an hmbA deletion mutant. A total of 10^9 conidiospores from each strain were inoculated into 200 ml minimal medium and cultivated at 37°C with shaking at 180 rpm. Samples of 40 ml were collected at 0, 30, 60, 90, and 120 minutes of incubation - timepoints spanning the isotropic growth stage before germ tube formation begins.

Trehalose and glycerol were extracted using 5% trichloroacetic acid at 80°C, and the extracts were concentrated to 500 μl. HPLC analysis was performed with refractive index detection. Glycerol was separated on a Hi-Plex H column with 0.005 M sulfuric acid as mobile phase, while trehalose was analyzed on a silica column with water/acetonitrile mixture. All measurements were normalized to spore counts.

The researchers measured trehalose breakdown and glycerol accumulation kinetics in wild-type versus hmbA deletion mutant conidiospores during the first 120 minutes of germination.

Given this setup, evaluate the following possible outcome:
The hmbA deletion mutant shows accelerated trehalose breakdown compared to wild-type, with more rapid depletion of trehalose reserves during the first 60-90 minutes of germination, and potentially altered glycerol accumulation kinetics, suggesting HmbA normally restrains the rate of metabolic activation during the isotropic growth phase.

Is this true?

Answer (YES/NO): NO